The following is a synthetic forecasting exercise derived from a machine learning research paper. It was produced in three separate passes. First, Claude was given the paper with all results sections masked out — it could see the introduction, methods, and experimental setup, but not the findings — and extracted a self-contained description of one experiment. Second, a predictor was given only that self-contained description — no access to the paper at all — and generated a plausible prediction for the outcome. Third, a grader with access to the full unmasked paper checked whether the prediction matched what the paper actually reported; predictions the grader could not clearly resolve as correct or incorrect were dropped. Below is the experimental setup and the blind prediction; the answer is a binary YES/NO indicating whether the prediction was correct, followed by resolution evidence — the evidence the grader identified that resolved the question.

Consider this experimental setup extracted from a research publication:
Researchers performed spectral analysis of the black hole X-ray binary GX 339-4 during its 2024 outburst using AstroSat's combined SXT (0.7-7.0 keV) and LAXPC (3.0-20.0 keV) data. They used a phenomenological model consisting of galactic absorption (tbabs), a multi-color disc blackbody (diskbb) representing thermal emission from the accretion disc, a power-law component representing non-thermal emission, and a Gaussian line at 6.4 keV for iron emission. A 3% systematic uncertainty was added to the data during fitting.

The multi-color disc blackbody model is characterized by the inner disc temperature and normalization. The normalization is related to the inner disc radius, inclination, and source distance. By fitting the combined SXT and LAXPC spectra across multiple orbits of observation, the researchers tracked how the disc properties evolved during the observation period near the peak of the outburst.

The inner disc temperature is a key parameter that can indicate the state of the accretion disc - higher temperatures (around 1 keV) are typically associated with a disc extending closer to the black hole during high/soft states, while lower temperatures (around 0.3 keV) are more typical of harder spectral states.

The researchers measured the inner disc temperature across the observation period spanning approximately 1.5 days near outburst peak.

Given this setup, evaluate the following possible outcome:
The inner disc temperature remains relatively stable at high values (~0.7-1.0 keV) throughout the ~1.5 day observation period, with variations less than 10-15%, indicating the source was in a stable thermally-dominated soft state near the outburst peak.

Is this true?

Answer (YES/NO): NO